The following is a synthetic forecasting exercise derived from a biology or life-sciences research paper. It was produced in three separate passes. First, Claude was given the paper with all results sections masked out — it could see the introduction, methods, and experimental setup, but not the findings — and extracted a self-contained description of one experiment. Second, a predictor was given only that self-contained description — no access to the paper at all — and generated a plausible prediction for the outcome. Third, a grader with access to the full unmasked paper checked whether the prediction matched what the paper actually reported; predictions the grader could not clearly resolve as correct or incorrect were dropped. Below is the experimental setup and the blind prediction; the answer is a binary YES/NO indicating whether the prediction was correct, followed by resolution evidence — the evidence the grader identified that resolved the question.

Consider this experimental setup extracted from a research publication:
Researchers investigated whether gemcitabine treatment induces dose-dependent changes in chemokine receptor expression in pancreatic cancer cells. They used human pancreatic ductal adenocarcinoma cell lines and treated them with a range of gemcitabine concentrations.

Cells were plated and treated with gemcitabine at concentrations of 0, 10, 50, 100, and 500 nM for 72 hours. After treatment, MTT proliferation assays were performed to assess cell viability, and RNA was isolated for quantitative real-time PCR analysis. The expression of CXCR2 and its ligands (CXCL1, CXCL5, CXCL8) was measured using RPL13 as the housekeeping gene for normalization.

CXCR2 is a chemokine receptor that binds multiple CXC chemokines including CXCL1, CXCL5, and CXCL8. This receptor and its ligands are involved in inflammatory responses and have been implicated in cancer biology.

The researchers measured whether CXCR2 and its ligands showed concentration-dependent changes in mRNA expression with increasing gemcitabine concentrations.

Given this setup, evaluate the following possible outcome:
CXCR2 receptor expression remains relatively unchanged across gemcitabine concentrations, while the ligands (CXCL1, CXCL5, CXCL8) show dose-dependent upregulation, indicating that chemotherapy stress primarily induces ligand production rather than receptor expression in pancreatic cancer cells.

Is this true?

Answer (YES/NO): NO